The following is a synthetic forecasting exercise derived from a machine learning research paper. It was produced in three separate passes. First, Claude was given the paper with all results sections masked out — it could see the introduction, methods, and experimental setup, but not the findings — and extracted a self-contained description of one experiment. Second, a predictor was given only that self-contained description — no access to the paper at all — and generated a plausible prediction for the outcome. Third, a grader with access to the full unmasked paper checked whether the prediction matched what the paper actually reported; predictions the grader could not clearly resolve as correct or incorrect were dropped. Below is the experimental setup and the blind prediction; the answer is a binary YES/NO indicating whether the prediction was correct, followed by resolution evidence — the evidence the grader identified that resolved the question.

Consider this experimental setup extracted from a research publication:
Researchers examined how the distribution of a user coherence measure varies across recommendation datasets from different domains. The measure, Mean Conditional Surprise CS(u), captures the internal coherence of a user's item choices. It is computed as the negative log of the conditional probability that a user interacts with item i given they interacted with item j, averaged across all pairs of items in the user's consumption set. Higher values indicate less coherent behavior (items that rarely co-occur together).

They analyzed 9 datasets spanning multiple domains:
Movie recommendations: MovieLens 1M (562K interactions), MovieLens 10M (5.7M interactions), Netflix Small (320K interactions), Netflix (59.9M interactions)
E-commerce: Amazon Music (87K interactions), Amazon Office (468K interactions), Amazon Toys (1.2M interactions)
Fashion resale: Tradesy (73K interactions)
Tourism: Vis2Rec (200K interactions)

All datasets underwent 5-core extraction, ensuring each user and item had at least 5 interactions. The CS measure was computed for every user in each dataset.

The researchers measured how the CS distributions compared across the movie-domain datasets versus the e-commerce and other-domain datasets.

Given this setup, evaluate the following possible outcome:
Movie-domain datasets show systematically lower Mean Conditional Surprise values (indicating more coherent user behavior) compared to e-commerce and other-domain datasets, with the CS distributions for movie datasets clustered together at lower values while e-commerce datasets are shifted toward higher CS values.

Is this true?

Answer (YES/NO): NO